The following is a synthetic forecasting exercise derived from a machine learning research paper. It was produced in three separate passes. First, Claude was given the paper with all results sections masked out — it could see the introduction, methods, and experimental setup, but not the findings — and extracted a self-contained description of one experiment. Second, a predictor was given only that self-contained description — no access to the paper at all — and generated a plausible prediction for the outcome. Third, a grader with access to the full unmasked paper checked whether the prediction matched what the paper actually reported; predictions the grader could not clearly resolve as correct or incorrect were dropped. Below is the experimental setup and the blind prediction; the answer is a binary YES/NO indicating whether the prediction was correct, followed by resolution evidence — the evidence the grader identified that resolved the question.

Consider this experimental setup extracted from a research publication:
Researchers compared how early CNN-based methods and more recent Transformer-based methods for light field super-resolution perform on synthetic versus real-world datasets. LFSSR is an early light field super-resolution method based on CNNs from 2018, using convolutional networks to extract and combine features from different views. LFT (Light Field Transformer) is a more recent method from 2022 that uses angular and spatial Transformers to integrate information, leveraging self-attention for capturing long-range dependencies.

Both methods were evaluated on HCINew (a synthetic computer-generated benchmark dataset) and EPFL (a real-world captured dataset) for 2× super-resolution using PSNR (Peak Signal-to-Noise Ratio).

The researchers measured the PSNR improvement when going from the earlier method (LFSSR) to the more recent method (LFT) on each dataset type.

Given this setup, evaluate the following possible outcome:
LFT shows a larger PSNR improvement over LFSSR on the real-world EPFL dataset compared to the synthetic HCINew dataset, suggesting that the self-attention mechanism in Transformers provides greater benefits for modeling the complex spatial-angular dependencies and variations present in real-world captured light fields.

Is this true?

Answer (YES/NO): YES